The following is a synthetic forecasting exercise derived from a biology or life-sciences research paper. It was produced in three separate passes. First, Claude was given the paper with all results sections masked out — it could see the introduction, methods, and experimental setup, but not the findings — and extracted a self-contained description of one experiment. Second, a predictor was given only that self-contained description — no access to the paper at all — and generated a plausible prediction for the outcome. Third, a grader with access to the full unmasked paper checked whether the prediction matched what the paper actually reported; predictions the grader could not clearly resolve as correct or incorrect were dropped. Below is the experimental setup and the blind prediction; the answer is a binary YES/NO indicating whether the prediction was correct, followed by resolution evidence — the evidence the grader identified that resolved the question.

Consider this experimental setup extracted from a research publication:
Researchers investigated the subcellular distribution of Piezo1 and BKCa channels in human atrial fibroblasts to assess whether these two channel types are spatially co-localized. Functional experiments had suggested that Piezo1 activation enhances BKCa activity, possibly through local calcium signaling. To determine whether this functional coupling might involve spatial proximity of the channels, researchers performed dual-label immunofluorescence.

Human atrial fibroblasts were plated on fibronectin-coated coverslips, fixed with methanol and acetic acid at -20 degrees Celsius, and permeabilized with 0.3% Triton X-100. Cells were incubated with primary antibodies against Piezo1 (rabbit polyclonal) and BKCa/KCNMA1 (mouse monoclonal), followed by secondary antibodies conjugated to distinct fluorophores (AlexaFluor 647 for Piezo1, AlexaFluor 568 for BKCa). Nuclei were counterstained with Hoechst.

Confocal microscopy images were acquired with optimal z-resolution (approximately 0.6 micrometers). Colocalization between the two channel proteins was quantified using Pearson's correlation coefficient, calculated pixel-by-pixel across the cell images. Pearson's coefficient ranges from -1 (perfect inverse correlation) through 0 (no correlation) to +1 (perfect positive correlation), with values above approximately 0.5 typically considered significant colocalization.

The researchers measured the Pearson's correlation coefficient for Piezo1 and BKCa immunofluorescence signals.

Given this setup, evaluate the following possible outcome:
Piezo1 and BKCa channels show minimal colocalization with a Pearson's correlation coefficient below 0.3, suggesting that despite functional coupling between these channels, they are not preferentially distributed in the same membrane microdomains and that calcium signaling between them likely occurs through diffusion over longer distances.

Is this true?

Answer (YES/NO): NO